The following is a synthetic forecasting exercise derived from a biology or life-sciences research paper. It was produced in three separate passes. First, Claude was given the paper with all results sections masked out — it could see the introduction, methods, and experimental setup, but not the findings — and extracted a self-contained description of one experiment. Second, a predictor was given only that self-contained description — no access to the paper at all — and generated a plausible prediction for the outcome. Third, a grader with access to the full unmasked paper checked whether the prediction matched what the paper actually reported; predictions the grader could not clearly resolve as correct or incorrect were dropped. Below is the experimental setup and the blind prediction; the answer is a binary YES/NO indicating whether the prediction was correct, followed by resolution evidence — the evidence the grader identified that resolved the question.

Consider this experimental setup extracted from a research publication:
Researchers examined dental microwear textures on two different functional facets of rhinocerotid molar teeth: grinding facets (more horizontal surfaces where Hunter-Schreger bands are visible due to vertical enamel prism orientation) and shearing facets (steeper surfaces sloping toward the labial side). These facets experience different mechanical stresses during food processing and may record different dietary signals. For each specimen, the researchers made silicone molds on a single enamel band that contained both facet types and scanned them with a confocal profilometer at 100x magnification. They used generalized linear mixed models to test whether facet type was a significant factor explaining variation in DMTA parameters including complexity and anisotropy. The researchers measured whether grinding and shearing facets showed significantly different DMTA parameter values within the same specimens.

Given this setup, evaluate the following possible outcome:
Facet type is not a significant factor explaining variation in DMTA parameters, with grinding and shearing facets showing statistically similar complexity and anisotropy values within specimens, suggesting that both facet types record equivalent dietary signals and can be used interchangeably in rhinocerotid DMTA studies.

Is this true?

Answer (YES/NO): NO